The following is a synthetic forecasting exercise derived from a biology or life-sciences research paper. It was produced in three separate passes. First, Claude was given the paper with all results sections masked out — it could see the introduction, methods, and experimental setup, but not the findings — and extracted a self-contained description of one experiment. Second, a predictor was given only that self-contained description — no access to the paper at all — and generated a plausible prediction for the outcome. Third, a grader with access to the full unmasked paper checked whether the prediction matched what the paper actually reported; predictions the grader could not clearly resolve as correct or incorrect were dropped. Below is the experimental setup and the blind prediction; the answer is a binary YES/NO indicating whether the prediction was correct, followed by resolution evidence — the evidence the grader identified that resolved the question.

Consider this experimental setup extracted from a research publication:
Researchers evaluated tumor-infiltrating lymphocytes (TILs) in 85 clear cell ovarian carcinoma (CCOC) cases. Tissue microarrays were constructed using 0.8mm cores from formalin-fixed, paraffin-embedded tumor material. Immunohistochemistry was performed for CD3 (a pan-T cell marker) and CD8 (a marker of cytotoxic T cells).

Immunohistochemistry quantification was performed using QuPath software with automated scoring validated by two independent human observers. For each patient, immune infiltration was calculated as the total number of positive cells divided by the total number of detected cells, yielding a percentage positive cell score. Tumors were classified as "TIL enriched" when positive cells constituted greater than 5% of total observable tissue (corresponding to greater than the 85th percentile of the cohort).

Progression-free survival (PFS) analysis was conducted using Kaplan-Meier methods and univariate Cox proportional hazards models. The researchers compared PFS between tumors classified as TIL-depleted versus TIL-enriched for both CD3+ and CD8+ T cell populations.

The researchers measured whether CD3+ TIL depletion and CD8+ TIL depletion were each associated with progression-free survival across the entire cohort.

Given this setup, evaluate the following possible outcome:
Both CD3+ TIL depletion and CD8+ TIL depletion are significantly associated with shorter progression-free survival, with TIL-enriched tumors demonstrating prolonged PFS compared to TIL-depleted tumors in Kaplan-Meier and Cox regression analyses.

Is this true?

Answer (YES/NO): NO